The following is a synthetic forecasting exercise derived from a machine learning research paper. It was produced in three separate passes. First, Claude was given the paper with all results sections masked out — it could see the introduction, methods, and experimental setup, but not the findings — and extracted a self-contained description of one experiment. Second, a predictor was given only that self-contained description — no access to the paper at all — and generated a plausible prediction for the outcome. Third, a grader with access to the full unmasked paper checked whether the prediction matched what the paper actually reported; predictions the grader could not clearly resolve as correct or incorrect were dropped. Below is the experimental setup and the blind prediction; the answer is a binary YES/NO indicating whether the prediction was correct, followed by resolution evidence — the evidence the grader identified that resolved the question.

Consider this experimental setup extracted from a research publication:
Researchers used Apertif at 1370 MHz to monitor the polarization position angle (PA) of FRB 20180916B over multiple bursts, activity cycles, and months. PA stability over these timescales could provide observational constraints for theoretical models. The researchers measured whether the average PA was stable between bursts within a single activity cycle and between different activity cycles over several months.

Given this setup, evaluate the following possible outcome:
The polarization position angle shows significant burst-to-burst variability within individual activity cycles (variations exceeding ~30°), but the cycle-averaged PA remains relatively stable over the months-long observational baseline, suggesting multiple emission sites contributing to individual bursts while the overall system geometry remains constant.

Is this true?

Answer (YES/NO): NO